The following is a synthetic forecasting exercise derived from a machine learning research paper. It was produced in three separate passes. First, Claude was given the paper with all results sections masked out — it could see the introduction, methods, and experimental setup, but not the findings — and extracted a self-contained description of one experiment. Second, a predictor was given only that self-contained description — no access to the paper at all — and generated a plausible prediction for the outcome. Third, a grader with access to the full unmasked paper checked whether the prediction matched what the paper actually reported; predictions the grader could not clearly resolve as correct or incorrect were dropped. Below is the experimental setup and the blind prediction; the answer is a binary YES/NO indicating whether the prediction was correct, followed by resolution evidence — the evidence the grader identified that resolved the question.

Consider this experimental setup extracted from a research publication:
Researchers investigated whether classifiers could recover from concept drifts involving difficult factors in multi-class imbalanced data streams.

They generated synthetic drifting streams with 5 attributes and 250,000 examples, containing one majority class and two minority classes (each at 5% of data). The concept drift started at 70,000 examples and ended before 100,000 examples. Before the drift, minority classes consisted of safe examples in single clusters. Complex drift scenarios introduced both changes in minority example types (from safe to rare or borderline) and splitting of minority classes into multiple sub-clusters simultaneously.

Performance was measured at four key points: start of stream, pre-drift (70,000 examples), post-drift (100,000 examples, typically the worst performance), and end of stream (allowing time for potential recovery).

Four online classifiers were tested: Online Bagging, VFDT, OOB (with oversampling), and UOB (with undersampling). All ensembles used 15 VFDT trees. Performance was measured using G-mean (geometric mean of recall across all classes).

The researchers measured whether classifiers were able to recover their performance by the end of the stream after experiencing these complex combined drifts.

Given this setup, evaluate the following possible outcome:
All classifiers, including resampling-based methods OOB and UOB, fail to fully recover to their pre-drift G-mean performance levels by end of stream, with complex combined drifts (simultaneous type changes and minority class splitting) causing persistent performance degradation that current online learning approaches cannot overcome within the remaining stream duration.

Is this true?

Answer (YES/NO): YES